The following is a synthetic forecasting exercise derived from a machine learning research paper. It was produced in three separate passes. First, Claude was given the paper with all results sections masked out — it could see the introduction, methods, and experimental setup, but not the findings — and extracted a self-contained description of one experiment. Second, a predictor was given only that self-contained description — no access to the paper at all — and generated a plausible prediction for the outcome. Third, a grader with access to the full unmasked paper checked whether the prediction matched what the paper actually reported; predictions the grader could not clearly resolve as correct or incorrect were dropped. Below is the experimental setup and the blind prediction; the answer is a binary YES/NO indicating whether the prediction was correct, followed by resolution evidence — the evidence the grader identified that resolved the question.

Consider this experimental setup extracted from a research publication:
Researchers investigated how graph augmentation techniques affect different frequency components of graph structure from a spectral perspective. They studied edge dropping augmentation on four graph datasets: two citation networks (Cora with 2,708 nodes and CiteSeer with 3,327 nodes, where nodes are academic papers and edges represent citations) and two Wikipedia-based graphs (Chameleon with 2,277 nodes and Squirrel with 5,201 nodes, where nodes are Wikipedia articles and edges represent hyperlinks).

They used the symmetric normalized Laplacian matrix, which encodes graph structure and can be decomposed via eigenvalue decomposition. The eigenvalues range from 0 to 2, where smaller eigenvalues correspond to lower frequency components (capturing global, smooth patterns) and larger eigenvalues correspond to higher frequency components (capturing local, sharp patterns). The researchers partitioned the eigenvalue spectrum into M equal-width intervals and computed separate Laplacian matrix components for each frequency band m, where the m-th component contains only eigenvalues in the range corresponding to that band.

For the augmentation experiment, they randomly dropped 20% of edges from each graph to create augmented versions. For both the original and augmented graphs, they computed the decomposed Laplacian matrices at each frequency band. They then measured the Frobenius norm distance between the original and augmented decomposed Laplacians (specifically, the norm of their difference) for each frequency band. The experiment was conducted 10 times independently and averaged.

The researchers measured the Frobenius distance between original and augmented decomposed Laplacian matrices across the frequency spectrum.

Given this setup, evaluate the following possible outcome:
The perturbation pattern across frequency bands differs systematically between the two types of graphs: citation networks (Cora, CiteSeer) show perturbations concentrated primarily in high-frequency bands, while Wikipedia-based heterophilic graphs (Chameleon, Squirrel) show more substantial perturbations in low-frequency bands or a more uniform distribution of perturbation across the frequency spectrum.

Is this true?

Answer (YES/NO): NO